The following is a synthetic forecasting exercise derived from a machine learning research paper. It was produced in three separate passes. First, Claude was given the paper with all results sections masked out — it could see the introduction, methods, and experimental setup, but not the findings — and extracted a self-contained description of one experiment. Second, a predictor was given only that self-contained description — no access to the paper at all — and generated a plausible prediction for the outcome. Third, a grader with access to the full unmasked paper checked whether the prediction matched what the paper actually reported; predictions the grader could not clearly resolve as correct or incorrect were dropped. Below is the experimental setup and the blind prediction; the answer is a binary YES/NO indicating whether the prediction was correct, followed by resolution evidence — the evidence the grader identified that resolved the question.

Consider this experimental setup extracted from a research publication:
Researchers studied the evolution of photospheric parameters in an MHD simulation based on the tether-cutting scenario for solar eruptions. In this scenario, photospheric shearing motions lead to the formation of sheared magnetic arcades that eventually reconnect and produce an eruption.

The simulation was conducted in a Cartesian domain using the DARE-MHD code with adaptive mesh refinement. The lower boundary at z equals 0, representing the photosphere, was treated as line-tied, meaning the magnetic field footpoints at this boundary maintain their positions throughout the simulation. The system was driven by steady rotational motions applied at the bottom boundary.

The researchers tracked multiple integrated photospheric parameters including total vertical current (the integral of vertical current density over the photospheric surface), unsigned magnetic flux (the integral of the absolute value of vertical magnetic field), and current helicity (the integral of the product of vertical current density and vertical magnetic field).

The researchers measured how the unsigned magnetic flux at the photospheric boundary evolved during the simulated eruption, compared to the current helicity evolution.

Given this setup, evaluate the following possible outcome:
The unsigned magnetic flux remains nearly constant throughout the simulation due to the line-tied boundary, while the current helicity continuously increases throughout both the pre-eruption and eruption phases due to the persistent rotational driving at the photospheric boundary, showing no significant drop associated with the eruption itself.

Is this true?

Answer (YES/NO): NO